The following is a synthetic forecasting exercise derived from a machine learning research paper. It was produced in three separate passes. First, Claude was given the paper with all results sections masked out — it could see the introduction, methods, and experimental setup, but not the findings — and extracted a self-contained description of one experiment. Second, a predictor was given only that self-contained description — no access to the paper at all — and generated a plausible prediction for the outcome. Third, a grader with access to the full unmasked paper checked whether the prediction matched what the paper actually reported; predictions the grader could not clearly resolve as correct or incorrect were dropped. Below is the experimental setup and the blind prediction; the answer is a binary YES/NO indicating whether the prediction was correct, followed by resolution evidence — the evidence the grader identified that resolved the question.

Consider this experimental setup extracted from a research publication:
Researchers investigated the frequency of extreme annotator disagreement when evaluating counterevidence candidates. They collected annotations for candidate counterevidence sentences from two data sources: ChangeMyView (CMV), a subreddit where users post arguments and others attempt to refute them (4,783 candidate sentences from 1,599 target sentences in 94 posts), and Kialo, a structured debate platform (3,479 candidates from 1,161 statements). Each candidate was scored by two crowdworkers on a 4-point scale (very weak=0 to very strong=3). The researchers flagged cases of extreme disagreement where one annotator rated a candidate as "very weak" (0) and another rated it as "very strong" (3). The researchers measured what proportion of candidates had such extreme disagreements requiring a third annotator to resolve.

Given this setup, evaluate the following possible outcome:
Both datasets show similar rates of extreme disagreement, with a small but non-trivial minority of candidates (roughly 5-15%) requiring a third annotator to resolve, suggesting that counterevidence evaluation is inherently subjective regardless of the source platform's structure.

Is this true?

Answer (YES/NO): NO